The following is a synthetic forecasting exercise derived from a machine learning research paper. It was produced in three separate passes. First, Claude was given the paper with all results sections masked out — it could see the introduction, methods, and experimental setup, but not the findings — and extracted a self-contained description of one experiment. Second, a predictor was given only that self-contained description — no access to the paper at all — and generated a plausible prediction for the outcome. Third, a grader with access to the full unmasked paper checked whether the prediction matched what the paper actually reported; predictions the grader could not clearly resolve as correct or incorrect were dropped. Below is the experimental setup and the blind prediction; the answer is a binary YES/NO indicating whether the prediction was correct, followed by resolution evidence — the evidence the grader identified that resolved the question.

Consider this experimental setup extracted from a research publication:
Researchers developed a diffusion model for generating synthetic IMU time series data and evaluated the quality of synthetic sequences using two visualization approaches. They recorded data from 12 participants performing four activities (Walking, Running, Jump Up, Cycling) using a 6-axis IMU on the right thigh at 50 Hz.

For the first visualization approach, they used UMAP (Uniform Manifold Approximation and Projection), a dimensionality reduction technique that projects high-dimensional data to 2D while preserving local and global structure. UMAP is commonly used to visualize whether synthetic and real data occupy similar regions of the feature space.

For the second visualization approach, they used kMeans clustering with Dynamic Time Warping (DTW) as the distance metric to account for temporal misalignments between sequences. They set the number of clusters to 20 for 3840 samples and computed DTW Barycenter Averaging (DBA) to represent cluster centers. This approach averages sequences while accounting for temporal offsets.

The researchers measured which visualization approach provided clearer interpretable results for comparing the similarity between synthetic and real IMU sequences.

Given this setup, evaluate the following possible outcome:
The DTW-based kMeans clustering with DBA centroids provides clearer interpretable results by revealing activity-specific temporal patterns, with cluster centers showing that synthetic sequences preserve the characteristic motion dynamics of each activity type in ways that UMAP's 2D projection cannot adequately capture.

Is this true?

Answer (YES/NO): YES